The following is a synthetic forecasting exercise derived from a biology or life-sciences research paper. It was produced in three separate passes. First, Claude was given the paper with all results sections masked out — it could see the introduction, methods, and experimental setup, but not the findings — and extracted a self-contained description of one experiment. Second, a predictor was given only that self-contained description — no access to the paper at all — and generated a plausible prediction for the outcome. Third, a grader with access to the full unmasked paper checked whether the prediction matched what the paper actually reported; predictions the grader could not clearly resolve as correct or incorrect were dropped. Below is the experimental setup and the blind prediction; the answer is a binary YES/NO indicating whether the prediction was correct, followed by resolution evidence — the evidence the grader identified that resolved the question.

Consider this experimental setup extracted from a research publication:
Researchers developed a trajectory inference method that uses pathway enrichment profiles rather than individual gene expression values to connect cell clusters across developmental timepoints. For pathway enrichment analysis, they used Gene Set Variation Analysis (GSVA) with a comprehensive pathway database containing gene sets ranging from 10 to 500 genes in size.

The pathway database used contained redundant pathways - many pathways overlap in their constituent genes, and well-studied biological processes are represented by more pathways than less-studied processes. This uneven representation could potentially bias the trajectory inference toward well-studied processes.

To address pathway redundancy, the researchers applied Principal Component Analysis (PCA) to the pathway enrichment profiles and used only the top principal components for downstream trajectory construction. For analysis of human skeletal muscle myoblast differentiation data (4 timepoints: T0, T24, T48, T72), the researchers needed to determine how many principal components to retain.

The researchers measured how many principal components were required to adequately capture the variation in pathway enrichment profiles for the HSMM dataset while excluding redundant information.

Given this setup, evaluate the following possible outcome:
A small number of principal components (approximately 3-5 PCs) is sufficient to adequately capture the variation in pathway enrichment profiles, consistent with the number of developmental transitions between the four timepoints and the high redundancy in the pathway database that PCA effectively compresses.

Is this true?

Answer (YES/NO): YES